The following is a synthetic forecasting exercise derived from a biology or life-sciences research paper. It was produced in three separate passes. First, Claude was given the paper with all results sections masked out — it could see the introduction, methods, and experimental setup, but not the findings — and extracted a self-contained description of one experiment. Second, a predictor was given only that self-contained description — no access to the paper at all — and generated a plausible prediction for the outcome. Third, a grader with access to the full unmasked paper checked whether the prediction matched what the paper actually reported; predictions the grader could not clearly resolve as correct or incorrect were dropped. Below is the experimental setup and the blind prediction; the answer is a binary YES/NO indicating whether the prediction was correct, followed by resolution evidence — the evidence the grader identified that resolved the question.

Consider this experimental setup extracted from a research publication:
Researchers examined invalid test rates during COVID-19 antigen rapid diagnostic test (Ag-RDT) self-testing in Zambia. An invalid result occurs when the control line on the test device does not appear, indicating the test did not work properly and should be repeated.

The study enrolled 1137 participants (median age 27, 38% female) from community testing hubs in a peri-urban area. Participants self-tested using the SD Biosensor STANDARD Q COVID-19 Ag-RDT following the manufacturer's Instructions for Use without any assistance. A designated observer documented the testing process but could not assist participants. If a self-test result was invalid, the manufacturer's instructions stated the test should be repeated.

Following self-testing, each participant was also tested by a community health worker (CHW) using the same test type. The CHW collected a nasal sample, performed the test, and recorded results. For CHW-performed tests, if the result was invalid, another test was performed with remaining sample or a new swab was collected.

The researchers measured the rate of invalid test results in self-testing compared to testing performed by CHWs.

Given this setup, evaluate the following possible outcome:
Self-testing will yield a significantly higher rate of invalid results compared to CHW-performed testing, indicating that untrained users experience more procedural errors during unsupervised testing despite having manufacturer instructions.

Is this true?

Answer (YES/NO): NO